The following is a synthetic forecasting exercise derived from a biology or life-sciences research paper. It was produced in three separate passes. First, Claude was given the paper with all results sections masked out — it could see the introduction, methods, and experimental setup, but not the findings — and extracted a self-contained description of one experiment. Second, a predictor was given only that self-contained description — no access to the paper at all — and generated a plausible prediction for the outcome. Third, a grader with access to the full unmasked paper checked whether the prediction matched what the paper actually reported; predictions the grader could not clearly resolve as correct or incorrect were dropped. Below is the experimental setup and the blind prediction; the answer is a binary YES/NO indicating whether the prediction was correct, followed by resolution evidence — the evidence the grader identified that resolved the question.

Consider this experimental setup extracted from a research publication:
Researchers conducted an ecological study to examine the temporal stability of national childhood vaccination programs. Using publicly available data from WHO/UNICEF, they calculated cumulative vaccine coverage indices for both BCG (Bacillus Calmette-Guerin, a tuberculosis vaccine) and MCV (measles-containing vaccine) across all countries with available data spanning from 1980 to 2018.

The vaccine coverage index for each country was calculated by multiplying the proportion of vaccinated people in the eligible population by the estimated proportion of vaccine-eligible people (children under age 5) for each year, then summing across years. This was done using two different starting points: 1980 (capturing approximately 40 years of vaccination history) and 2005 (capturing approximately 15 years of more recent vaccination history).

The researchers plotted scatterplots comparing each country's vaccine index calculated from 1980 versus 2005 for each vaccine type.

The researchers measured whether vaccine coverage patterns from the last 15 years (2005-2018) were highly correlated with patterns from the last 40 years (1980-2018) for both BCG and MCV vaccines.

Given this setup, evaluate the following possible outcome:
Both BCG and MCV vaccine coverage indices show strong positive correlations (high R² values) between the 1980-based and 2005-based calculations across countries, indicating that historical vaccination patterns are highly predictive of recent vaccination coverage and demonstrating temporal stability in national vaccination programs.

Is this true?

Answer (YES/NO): YES